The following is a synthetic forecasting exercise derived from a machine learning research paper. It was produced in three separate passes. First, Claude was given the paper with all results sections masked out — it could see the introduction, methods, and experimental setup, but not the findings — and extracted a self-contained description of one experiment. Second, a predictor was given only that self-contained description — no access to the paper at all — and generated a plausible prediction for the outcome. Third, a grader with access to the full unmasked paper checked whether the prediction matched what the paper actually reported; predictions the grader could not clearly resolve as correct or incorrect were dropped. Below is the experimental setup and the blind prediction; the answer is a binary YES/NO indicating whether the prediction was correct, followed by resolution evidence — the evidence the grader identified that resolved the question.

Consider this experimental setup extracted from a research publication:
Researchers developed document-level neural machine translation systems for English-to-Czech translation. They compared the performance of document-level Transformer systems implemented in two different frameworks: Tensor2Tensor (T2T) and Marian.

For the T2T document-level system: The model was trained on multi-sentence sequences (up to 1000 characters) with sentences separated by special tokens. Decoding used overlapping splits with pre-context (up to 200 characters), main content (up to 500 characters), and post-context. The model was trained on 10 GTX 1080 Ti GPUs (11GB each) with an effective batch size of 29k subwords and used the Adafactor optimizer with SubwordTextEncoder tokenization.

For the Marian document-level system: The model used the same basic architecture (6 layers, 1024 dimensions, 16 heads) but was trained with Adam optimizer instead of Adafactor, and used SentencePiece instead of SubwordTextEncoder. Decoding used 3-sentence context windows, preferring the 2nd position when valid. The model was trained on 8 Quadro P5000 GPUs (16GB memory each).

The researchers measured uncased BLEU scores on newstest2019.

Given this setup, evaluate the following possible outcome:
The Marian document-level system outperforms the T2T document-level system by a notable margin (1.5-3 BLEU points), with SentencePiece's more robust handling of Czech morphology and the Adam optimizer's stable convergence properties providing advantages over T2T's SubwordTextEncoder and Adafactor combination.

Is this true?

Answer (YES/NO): NO